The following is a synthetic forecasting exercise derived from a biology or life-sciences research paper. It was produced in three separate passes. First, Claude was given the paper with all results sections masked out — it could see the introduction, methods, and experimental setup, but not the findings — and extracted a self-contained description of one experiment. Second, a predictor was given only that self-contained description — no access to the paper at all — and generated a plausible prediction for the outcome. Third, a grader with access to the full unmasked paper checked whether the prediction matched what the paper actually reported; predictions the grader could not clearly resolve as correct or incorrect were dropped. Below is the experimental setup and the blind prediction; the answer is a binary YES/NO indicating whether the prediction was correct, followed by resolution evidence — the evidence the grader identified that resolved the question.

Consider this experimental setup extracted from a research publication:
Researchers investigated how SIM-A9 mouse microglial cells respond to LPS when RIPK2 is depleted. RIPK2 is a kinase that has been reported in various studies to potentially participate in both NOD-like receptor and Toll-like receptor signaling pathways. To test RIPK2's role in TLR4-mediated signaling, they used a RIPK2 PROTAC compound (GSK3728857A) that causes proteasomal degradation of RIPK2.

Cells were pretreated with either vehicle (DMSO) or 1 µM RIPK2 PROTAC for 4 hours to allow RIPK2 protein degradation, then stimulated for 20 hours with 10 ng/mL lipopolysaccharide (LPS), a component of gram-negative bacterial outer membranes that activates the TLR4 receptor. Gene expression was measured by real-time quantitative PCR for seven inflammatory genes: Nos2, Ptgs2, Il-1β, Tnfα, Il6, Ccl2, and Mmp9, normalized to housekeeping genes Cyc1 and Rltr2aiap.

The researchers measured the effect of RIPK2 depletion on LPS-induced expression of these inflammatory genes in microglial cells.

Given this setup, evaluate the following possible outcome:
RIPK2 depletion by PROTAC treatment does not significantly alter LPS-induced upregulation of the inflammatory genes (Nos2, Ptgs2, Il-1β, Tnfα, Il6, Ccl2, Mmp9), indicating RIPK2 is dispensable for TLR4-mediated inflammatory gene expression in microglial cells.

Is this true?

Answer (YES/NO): NO